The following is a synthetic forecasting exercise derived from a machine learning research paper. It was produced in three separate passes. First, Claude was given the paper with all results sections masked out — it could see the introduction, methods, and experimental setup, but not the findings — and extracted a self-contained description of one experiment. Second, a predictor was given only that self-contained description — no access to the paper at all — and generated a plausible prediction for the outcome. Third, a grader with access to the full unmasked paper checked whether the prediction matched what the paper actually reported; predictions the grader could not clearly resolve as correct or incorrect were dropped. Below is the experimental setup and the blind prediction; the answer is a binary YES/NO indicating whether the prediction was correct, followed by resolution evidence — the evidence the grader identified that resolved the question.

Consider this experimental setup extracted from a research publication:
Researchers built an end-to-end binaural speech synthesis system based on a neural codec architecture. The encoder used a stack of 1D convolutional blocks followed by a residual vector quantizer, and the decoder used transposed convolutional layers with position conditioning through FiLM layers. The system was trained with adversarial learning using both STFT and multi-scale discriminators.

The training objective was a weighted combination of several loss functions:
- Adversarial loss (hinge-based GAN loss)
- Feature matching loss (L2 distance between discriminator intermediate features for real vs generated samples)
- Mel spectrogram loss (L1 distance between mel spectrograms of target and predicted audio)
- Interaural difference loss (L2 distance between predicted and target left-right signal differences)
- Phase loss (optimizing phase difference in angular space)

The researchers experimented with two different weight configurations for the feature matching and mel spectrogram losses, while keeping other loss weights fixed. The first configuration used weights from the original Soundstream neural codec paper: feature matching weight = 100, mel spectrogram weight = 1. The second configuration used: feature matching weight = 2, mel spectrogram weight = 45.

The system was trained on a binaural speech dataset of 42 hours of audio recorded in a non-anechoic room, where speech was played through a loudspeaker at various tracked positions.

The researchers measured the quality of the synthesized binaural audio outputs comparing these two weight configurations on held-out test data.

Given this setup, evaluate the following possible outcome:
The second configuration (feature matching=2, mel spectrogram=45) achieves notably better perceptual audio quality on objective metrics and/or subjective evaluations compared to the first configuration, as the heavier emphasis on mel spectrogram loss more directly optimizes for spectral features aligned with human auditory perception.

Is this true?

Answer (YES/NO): YES